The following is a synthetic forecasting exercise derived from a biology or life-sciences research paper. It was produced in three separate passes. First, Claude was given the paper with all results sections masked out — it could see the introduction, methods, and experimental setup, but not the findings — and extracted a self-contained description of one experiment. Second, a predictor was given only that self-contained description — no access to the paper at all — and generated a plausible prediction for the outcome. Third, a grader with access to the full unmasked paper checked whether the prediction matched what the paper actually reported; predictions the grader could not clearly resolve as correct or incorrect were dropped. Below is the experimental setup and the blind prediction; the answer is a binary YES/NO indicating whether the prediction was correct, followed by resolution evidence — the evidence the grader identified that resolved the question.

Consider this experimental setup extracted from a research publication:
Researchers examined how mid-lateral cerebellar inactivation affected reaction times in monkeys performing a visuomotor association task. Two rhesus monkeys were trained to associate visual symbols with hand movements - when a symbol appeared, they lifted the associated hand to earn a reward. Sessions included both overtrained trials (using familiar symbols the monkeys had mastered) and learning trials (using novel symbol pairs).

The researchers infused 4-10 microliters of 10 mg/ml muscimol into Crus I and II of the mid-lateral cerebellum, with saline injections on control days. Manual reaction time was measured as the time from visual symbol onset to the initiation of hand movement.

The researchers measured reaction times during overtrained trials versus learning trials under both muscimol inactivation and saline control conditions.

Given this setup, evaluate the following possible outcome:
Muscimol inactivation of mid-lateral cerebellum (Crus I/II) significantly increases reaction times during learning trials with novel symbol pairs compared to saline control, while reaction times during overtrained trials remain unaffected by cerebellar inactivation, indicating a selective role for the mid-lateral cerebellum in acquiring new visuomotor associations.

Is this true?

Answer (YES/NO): YES